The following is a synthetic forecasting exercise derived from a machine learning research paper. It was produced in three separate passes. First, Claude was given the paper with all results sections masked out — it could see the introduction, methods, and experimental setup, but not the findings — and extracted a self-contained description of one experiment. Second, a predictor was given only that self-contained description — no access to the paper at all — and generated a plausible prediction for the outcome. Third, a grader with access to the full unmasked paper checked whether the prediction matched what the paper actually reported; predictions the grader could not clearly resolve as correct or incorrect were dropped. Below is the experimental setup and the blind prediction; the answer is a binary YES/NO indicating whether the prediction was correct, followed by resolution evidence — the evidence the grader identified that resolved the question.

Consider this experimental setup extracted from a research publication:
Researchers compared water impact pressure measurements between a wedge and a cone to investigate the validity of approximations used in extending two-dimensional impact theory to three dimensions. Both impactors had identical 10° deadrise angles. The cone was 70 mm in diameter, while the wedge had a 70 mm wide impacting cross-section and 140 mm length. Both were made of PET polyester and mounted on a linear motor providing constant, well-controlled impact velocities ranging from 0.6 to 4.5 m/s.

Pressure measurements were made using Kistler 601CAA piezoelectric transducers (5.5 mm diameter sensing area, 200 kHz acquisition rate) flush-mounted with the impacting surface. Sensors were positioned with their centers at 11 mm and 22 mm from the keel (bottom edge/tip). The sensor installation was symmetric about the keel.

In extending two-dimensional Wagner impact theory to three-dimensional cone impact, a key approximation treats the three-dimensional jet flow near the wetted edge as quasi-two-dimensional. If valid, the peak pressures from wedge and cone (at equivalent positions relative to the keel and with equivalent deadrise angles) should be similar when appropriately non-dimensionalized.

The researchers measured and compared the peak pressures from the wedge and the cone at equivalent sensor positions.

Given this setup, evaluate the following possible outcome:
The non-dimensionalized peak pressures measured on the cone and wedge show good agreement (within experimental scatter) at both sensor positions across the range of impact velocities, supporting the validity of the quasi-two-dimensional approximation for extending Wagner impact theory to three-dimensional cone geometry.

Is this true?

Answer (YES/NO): NO